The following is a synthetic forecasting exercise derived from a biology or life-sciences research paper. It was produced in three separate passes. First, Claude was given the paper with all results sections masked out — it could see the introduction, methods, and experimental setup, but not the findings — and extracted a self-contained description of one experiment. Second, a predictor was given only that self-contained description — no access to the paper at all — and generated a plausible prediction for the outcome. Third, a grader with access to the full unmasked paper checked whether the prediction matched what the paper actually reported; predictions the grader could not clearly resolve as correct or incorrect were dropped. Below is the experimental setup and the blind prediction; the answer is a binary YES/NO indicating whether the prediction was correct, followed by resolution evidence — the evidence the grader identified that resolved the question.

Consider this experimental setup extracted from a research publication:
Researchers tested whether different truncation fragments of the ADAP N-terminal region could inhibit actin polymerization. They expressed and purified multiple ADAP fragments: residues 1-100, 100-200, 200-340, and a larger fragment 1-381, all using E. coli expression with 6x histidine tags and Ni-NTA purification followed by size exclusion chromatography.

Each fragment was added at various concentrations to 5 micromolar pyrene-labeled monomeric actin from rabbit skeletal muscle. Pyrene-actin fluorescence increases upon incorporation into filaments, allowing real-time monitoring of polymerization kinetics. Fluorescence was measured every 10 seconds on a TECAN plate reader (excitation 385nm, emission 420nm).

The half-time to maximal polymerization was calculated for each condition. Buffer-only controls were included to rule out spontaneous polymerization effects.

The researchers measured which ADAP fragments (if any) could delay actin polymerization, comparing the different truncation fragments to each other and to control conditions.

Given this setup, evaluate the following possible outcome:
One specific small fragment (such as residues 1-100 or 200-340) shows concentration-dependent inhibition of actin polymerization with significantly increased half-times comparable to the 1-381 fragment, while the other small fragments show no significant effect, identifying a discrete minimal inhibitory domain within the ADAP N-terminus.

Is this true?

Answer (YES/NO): NO